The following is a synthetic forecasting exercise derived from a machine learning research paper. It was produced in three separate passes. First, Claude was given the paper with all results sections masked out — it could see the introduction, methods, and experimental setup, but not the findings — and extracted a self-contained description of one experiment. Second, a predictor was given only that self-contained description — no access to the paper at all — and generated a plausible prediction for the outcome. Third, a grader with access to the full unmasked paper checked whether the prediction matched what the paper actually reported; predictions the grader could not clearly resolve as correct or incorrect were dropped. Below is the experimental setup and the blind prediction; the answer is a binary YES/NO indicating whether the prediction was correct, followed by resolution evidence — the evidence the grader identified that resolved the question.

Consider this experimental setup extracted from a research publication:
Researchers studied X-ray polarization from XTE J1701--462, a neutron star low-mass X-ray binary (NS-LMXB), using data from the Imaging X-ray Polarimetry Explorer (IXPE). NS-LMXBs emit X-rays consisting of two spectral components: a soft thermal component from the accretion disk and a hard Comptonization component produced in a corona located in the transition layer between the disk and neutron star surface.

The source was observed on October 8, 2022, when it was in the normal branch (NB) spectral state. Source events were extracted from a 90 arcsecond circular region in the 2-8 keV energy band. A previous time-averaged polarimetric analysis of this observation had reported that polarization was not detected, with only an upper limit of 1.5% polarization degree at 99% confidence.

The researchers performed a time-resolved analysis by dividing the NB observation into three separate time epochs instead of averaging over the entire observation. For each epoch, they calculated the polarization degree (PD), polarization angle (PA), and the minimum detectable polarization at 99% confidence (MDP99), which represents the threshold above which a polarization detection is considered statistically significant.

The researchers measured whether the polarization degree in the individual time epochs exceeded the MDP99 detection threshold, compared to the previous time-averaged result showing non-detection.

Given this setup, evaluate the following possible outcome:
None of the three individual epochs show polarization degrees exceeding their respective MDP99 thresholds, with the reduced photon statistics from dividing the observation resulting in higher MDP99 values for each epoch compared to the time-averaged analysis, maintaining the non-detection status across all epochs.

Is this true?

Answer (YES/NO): NO